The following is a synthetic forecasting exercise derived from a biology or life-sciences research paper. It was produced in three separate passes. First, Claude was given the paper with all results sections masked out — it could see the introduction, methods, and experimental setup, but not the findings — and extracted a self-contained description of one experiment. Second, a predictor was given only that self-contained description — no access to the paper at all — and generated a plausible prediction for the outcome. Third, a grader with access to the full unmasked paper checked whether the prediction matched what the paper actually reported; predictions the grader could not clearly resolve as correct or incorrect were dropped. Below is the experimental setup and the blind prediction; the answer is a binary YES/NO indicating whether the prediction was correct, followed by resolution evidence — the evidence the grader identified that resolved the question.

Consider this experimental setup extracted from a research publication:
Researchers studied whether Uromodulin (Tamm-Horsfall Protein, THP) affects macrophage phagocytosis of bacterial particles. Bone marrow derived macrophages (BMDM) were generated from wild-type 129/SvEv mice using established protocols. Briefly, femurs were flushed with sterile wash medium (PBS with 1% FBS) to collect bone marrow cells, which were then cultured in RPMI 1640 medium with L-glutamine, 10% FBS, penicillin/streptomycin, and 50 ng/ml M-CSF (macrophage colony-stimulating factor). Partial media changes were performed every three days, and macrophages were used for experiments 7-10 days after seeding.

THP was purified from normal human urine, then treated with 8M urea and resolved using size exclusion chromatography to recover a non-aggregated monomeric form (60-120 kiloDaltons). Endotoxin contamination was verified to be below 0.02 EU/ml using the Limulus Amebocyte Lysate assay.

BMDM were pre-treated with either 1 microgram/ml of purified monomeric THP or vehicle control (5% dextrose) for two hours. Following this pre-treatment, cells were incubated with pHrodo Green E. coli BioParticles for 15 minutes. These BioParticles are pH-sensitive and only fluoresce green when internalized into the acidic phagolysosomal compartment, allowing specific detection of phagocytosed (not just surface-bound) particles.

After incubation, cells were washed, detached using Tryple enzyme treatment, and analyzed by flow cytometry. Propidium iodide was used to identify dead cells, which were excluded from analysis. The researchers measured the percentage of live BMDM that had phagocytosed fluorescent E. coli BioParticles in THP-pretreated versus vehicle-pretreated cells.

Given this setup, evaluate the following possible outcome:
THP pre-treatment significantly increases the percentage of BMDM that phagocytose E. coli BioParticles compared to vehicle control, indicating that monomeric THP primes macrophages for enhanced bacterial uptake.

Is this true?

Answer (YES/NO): YES